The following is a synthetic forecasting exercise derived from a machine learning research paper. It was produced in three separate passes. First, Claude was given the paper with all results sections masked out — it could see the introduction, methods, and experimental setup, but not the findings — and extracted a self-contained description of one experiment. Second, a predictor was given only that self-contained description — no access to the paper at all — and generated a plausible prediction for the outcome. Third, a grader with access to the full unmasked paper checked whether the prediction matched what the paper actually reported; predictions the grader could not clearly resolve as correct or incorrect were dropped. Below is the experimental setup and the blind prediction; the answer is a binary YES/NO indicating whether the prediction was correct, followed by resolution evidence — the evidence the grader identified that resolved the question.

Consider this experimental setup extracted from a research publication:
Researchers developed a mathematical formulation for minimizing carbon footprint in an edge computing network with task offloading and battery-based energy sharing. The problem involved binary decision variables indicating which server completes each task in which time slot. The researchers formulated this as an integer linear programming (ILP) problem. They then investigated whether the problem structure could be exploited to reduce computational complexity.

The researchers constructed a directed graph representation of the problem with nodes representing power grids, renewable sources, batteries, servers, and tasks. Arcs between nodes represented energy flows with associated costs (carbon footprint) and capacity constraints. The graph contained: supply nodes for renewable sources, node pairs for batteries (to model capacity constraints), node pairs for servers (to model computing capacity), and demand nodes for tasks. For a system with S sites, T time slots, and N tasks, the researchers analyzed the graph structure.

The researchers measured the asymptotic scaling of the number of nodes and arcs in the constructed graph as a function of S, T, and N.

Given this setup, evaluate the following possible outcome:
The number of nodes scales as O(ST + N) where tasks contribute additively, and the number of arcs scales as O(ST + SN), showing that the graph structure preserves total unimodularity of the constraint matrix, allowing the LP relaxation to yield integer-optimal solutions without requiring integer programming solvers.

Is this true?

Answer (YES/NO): NO